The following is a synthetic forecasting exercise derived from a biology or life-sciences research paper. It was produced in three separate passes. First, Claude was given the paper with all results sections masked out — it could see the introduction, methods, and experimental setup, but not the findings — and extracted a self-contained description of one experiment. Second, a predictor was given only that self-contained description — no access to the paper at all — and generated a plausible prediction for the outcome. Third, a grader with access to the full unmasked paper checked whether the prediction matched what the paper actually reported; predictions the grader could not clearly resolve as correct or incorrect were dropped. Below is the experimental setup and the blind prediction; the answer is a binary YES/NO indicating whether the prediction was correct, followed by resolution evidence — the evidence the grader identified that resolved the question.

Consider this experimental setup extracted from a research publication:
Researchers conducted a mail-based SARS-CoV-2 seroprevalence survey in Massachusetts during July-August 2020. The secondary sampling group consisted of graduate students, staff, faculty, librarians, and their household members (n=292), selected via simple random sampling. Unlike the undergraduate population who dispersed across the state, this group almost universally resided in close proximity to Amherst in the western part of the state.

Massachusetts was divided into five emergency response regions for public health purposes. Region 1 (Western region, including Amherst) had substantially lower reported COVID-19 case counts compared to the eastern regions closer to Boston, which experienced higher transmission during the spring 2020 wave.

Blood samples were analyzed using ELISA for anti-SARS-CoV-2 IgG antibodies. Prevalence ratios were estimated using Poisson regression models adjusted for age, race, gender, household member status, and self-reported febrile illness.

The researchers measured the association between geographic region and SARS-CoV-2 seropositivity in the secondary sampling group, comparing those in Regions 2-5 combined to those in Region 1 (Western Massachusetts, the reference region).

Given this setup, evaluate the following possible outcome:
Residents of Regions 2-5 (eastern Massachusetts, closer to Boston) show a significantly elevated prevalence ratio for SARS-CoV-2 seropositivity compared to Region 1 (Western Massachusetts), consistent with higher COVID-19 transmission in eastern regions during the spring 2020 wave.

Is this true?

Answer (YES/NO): YES